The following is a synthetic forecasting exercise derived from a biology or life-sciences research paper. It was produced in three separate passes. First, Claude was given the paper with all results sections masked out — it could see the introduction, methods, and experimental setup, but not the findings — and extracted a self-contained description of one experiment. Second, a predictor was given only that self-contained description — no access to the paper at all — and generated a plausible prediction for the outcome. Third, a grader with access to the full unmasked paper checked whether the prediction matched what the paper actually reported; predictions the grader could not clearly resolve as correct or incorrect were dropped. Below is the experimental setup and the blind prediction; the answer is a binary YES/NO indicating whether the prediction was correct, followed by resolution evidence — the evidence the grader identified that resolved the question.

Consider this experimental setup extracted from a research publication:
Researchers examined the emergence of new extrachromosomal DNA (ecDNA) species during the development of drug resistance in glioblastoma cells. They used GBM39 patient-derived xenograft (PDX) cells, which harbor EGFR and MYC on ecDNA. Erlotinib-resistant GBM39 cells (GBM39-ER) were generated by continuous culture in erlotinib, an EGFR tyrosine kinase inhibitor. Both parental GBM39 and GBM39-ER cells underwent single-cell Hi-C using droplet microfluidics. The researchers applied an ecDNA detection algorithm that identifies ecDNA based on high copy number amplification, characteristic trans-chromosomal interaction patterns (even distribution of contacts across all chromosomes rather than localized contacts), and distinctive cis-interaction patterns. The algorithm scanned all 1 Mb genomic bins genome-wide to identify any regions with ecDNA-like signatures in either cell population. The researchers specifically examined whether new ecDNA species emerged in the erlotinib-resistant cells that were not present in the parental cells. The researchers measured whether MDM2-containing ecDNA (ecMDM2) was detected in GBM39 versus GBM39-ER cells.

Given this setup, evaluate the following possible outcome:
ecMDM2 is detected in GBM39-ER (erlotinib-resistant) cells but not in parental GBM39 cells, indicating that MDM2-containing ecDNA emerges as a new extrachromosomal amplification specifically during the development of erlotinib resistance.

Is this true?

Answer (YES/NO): YES